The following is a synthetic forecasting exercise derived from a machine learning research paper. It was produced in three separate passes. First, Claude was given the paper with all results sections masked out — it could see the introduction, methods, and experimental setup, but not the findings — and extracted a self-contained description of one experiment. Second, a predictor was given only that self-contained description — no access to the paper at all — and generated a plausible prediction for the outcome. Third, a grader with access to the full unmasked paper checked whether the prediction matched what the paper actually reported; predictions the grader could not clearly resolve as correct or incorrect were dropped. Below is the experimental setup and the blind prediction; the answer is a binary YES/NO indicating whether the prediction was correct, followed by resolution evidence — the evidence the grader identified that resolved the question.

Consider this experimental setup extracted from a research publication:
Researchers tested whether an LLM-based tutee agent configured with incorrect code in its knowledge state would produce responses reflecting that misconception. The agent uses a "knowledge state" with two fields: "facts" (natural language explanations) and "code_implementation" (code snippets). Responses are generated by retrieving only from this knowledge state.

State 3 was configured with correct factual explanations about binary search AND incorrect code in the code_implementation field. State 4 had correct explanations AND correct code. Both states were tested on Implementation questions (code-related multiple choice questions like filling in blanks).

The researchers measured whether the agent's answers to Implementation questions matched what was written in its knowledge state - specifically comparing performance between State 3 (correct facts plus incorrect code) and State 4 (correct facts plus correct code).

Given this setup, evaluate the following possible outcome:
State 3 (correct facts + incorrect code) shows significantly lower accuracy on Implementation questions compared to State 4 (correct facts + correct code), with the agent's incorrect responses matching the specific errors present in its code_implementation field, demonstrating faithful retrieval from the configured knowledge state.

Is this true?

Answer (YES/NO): YES